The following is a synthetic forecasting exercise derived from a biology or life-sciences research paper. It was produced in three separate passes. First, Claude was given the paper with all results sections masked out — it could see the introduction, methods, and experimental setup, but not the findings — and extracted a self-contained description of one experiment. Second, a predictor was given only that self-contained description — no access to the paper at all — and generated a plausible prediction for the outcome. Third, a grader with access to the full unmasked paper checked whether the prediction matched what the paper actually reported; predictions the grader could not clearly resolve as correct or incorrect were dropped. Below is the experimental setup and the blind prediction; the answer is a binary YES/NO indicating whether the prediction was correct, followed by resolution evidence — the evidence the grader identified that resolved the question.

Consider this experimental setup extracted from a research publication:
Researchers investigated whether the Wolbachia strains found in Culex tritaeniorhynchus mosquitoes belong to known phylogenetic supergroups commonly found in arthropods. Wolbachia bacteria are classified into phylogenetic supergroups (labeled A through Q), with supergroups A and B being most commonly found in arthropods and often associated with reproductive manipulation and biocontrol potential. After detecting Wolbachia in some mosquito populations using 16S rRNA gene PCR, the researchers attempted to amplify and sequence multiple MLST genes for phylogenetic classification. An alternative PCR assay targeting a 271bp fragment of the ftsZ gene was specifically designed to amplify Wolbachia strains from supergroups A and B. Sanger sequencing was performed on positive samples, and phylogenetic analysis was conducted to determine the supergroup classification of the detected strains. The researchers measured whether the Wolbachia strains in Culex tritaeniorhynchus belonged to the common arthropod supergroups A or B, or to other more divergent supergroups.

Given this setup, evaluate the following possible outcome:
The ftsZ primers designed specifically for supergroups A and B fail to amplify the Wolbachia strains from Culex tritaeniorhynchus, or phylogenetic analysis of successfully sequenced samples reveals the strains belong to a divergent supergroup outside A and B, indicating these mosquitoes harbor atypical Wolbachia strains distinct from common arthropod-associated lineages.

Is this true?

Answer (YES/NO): NO